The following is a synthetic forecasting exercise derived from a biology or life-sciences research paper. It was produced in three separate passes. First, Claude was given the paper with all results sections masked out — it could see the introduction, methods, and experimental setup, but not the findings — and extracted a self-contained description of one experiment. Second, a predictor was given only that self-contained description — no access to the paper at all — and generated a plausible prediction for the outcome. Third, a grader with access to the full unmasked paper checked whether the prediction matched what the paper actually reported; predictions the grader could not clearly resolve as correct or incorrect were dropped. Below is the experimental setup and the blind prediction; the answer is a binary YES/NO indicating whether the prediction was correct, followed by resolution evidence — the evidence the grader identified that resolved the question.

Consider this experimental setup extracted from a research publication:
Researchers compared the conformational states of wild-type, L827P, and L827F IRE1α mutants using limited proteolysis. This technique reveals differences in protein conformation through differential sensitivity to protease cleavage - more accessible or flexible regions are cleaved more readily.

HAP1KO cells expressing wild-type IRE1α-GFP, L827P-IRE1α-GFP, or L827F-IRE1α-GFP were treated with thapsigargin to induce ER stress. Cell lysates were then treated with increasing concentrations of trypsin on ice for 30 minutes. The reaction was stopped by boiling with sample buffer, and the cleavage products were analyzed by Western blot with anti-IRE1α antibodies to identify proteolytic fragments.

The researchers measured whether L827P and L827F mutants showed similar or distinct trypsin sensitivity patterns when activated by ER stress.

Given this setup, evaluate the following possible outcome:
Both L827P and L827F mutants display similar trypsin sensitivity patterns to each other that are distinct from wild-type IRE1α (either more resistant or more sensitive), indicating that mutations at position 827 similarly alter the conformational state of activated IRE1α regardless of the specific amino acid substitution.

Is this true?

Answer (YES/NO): YES